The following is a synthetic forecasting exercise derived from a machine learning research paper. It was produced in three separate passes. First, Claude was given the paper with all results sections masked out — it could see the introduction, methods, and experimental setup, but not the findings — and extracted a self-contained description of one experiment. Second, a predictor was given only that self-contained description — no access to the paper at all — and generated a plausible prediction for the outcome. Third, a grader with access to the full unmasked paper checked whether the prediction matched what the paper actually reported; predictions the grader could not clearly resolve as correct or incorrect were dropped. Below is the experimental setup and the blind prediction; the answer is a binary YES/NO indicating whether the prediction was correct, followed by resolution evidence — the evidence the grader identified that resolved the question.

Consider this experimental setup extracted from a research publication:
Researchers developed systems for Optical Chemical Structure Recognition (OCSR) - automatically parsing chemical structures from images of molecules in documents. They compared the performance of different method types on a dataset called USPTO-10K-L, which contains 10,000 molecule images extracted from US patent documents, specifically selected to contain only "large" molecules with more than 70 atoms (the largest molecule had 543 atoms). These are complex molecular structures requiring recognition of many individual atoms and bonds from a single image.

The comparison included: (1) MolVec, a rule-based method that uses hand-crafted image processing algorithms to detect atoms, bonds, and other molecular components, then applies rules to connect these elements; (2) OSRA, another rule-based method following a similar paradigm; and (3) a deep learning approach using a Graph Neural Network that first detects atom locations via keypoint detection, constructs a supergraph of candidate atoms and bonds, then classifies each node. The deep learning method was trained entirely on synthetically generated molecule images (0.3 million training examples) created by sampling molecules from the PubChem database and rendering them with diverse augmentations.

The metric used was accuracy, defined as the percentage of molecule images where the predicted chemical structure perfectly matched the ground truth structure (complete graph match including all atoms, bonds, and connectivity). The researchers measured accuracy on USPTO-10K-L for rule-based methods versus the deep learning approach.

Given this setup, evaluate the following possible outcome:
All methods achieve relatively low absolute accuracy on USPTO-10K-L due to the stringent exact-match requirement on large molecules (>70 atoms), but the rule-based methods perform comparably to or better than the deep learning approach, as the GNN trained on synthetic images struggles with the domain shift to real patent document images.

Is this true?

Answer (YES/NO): YES